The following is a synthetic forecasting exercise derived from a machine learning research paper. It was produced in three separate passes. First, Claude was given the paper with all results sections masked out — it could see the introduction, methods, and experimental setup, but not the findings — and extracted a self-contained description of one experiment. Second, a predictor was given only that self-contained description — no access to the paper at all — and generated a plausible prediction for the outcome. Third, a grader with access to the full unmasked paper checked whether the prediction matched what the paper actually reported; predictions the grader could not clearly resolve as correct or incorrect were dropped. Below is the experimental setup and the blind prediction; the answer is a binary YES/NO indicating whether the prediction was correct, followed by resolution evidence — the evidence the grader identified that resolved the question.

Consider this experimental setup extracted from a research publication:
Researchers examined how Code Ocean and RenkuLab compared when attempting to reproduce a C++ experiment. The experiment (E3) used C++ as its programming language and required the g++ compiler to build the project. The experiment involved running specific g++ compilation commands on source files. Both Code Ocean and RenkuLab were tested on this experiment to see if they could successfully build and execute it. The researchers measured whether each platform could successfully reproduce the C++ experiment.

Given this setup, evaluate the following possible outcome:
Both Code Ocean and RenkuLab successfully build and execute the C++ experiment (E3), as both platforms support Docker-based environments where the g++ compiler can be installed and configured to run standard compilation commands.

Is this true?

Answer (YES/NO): NO